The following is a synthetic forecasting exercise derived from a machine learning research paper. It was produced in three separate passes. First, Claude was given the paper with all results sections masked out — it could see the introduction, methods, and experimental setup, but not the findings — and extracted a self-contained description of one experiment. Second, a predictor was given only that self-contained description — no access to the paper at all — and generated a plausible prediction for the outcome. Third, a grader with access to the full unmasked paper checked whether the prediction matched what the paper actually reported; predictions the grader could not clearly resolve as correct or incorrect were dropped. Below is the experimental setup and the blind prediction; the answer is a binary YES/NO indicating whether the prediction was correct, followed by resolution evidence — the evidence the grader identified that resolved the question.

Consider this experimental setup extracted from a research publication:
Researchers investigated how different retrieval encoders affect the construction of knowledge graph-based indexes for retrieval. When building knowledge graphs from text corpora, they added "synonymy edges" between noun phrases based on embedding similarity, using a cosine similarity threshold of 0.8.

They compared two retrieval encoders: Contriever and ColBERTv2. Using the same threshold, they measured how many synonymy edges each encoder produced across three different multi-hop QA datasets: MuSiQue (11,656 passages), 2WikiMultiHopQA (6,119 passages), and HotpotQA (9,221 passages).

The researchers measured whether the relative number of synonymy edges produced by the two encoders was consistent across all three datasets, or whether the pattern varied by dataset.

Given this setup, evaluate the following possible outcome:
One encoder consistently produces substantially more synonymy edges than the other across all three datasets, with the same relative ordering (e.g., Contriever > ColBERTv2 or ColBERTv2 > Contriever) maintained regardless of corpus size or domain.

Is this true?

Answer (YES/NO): NO